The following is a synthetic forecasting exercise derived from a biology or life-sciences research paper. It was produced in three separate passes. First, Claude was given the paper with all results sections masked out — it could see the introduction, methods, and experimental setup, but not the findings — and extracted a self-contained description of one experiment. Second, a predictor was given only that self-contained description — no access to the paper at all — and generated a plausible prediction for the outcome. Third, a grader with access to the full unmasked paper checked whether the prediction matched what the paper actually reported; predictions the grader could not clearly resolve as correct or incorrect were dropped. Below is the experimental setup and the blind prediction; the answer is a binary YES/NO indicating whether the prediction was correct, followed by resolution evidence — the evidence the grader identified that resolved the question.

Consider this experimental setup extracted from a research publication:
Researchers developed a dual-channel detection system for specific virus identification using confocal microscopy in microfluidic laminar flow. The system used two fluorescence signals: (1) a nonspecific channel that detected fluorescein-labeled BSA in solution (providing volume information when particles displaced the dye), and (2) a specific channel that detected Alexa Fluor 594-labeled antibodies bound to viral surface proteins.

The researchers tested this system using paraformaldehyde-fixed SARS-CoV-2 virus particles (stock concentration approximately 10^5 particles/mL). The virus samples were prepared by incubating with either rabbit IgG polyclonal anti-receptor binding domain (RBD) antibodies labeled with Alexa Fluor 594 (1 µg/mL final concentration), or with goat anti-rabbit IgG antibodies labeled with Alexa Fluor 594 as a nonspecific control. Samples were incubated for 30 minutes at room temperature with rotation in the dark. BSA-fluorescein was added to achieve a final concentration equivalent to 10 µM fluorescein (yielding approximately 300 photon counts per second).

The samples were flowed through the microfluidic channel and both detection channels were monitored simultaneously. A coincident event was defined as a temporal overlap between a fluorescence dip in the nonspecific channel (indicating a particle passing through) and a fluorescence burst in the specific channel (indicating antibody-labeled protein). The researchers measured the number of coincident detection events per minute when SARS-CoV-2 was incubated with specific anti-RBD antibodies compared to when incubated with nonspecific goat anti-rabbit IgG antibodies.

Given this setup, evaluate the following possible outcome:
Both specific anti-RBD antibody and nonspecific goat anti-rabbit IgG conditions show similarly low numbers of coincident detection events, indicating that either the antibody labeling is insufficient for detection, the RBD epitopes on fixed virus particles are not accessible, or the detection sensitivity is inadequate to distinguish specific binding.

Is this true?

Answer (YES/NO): NO